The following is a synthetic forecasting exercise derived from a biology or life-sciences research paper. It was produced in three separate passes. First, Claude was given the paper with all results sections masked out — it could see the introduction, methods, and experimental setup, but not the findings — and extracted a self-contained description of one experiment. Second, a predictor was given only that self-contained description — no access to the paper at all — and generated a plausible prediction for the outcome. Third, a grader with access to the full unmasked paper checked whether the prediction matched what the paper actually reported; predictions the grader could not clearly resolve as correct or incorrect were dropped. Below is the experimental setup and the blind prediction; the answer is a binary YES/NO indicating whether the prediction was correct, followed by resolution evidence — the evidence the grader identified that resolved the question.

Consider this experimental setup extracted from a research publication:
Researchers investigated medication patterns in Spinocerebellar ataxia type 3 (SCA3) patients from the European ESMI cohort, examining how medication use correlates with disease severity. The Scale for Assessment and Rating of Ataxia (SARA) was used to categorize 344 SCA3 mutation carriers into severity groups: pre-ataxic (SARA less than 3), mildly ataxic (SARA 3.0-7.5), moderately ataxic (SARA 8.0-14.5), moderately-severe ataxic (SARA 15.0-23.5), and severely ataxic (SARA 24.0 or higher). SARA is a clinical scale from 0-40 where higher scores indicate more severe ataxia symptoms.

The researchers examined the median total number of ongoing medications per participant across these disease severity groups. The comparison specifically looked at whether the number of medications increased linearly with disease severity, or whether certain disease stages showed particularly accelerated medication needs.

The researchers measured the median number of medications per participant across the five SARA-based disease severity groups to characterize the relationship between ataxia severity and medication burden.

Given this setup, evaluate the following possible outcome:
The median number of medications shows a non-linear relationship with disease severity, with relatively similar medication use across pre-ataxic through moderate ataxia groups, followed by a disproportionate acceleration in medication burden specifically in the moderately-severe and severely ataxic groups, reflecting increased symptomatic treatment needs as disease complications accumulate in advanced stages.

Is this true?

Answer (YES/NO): NO